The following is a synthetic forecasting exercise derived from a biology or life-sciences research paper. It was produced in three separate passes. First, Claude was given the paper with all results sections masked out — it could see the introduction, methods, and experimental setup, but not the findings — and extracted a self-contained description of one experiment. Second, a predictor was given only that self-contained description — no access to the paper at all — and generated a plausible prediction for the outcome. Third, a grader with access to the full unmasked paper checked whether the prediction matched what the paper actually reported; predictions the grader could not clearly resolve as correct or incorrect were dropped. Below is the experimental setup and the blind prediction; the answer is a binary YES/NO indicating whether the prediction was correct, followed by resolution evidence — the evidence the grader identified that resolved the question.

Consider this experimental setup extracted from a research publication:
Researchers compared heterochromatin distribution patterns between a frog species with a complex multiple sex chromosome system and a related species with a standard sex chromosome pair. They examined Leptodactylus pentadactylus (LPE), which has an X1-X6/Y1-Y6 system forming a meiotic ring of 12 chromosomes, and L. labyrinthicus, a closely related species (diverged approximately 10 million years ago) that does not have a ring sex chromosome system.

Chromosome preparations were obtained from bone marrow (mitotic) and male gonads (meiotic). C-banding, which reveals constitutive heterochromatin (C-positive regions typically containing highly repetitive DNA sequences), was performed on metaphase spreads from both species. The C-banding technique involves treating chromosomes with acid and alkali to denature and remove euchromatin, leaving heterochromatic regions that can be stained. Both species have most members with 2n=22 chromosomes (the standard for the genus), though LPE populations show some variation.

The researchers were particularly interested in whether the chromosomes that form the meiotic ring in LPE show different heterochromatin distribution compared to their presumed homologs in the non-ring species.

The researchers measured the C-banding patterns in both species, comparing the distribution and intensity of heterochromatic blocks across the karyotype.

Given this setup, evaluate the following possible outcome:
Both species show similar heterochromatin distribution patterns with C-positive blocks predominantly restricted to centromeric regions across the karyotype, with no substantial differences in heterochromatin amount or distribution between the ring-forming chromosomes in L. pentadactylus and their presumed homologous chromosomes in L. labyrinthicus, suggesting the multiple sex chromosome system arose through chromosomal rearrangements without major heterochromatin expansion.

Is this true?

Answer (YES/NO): NO